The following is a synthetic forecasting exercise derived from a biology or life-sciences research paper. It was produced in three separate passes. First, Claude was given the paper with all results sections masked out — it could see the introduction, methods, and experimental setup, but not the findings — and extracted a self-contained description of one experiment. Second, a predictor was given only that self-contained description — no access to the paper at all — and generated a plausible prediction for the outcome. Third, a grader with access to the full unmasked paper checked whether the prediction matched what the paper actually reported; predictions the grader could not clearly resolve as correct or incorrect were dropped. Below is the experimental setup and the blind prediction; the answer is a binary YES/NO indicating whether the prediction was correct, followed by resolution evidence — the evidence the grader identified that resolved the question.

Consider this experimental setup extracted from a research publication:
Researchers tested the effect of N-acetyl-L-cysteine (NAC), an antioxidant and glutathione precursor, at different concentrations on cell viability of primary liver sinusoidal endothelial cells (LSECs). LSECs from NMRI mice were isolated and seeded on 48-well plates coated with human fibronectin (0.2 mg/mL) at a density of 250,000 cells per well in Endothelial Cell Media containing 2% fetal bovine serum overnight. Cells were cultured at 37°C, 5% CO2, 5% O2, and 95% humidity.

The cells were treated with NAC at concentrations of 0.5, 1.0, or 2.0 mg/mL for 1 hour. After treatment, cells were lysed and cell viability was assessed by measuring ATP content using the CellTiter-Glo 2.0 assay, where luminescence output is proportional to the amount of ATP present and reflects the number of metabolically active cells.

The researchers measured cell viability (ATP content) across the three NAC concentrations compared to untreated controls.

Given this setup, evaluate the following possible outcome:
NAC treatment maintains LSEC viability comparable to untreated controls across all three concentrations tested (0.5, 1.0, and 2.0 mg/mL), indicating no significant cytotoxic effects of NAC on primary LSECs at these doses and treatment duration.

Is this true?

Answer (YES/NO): YES